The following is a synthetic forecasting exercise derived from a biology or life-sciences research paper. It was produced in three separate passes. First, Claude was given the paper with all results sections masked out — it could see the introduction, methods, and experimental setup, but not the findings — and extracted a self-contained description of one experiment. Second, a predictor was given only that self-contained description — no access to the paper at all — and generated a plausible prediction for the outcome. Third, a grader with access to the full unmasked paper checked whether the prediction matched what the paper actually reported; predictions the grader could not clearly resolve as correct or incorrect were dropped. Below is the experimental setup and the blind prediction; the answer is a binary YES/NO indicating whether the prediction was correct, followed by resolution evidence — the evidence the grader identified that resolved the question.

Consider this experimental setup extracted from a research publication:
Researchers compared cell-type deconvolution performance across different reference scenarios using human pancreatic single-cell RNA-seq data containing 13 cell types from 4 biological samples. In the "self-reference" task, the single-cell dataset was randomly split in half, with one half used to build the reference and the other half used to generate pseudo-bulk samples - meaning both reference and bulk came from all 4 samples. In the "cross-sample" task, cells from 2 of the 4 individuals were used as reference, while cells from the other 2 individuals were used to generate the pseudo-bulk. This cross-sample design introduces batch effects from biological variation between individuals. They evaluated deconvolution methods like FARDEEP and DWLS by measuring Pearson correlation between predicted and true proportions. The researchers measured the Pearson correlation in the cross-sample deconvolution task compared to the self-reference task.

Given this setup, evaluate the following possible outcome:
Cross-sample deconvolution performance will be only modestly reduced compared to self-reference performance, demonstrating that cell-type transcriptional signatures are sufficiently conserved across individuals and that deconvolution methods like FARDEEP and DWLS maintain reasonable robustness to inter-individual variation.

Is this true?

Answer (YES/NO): NO